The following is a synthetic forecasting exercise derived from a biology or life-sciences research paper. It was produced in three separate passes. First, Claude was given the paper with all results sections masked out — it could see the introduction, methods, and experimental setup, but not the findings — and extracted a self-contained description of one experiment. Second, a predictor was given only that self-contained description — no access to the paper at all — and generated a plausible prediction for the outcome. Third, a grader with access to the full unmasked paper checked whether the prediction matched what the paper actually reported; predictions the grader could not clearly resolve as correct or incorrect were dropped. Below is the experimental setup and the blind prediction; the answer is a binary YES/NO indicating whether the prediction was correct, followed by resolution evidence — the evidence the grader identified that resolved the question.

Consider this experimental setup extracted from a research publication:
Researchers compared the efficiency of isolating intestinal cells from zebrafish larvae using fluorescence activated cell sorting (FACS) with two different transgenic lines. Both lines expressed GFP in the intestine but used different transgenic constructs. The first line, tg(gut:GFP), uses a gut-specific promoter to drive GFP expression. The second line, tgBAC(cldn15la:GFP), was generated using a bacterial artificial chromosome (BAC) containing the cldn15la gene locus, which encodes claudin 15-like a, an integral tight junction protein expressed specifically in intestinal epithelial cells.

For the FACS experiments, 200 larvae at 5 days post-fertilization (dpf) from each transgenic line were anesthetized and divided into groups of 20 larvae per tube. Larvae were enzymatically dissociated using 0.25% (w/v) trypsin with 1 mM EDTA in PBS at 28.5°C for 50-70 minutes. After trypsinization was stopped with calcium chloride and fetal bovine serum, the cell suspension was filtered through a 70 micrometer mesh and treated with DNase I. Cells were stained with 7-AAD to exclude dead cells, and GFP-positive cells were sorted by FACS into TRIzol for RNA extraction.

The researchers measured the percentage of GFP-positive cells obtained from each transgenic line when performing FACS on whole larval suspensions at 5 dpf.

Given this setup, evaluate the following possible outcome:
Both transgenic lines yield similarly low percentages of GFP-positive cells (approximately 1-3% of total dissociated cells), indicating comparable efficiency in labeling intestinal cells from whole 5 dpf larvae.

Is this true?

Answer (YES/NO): NO